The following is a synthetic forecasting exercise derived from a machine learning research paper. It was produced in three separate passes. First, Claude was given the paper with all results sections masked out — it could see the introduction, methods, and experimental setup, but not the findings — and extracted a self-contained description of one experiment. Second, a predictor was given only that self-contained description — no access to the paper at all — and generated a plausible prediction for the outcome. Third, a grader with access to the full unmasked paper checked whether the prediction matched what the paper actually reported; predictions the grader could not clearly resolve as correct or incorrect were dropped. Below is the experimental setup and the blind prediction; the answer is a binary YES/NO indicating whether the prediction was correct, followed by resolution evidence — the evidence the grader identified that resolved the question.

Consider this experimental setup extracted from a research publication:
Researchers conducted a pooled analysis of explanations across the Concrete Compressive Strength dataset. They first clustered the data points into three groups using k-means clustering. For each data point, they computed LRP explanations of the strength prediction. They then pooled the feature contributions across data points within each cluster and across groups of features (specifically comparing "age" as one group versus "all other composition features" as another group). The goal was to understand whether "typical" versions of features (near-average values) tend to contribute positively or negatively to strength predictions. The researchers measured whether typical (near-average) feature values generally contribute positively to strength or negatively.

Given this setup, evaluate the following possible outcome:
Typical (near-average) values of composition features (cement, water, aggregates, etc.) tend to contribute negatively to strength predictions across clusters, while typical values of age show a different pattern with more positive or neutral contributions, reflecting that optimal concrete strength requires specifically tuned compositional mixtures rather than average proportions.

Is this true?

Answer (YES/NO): NO